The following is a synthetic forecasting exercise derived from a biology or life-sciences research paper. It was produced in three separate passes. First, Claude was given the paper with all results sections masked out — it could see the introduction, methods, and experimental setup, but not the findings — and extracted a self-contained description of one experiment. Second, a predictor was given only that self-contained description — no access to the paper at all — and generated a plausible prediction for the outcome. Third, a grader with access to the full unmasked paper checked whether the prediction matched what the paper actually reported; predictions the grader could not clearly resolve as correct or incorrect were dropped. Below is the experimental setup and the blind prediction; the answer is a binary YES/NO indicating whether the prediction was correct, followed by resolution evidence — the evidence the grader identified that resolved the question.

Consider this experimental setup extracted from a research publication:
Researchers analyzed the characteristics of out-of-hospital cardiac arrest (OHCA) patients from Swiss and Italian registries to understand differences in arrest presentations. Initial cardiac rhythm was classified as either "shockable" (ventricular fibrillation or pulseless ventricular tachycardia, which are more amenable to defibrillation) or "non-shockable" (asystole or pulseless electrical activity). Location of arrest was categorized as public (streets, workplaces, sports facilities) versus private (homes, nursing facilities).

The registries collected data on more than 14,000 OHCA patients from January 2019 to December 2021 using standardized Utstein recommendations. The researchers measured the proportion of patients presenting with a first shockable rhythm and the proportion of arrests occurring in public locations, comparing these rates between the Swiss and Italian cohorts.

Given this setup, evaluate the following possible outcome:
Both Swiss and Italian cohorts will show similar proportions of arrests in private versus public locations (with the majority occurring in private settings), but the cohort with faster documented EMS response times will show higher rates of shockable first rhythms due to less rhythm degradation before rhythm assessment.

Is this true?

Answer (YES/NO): NO